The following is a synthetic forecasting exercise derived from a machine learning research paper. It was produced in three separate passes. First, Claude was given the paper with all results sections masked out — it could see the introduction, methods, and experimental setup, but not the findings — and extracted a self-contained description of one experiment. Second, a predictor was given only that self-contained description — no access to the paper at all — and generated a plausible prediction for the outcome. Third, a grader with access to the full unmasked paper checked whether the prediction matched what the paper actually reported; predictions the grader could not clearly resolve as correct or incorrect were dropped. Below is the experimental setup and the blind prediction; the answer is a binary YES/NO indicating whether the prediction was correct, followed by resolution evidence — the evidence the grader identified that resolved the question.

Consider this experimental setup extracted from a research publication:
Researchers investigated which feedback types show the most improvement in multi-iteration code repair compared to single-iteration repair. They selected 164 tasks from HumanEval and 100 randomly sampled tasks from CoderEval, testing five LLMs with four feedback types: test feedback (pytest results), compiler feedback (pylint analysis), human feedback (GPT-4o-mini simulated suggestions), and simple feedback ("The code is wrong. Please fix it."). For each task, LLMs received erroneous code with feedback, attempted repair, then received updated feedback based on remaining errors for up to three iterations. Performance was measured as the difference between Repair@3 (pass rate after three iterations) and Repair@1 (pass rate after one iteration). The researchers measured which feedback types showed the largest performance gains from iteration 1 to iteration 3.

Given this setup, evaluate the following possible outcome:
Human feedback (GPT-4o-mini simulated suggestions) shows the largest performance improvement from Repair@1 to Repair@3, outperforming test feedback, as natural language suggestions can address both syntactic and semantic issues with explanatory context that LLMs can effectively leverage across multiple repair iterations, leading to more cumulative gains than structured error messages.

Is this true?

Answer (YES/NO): NO